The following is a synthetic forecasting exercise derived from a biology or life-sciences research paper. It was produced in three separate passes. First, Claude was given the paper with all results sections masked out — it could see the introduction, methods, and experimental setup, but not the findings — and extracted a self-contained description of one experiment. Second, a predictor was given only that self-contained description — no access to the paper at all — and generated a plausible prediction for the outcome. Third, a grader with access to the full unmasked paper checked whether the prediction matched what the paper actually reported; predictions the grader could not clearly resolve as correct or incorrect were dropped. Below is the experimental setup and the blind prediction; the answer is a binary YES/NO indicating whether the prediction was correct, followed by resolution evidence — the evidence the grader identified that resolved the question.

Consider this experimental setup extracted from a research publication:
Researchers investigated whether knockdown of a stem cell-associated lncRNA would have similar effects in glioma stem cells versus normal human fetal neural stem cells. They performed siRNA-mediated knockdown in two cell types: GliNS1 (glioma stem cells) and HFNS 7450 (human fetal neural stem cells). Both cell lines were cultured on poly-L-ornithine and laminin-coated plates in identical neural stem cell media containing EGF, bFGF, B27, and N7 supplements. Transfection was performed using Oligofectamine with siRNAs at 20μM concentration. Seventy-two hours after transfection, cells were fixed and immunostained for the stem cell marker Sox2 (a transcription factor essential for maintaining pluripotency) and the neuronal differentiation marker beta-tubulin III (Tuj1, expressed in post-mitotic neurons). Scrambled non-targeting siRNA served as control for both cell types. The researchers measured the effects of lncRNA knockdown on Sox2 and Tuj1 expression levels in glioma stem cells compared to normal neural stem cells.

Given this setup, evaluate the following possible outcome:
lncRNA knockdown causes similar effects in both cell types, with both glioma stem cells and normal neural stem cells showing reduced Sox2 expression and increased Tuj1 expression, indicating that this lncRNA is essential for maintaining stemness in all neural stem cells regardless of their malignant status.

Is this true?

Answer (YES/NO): NO